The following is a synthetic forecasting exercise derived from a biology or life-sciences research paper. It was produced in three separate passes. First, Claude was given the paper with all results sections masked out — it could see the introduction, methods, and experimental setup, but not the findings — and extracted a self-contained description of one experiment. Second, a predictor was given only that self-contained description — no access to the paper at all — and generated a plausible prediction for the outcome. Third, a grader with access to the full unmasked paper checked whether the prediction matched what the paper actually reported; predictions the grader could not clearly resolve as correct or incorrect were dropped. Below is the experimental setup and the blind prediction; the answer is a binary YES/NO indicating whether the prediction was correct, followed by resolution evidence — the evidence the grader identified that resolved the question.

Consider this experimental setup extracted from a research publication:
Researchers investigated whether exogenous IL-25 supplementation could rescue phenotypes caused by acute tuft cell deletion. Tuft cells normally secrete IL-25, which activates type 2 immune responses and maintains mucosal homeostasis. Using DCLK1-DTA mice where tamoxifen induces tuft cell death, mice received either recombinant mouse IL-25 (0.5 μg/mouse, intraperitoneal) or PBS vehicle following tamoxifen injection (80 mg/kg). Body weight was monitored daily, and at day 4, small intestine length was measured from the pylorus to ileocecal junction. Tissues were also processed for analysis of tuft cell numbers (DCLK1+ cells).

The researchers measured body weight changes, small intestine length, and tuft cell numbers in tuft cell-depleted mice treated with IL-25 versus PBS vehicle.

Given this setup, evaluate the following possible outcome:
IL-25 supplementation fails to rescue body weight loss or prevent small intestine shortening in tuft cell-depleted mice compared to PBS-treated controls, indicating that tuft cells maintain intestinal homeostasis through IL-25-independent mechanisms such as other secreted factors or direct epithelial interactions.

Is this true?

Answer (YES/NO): NO